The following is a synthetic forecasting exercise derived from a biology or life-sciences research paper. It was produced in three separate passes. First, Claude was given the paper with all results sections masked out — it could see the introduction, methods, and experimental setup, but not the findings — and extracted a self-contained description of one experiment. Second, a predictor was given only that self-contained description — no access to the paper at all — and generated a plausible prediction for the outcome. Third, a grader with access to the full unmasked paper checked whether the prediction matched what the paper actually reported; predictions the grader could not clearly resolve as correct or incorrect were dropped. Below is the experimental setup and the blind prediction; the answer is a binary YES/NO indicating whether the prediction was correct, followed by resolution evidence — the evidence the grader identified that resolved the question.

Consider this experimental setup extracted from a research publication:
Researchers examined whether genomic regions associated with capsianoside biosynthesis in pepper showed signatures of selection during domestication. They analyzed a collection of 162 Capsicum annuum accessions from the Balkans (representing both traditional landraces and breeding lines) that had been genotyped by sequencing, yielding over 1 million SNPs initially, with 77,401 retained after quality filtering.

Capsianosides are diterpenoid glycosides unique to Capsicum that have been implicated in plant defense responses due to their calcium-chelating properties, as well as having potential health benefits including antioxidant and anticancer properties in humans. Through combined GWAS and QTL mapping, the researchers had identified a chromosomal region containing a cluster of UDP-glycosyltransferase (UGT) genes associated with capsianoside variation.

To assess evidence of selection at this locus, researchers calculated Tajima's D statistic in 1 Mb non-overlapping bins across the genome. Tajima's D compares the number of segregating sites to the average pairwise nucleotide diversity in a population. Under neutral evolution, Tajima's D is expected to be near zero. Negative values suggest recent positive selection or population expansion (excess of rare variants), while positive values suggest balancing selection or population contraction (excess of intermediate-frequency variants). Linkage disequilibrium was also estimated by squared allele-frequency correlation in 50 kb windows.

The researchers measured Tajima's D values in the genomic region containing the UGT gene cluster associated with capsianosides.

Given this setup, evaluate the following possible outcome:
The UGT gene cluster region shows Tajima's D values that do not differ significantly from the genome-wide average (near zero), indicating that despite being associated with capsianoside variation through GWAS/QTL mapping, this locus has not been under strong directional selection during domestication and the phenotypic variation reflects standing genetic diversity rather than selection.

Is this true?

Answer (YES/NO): NO